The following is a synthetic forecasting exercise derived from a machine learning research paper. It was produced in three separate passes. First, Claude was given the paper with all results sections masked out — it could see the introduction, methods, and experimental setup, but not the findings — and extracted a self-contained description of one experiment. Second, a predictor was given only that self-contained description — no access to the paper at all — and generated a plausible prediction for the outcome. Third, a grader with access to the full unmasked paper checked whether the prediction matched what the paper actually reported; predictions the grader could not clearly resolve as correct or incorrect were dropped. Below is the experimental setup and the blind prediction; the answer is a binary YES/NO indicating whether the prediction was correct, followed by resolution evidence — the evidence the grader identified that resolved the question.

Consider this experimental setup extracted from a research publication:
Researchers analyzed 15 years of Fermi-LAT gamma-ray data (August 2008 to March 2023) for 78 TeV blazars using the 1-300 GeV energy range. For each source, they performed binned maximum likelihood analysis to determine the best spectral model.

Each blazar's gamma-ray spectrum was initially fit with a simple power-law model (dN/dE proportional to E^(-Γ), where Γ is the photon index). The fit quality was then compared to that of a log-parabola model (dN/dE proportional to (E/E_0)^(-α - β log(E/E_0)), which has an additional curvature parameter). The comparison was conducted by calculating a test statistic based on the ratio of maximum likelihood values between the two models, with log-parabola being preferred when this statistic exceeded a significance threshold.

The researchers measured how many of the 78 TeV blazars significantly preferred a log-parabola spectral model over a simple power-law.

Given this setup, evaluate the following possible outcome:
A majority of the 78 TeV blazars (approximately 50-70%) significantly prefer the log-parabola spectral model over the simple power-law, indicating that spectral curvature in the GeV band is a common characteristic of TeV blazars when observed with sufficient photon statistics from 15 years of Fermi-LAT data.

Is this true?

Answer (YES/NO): NO